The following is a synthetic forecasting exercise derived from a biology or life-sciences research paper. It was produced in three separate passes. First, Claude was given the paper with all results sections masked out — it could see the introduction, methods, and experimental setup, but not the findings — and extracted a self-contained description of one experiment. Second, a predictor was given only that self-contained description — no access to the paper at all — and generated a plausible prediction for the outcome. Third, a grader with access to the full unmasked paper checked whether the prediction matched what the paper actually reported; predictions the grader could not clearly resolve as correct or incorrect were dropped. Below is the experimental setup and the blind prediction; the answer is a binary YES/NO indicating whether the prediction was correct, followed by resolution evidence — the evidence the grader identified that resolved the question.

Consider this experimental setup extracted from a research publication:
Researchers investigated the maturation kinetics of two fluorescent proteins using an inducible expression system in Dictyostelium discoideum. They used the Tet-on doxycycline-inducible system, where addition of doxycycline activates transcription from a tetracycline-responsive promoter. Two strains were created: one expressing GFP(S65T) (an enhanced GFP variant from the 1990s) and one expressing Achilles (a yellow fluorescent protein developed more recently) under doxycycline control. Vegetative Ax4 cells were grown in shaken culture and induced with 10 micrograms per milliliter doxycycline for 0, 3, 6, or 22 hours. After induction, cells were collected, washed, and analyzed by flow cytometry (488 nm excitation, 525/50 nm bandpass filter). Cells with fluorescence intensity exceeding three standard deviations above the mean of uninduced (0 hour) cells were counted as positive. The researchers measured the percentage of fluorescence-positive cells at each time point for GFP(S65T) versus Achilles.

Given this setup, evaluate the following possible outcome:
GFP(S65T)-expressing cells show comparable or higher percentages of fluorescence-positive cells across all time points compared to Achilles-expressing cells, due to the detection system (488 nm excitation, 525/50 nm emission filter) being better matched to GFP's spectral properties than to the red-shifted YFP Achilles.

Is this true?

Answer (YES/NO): NO